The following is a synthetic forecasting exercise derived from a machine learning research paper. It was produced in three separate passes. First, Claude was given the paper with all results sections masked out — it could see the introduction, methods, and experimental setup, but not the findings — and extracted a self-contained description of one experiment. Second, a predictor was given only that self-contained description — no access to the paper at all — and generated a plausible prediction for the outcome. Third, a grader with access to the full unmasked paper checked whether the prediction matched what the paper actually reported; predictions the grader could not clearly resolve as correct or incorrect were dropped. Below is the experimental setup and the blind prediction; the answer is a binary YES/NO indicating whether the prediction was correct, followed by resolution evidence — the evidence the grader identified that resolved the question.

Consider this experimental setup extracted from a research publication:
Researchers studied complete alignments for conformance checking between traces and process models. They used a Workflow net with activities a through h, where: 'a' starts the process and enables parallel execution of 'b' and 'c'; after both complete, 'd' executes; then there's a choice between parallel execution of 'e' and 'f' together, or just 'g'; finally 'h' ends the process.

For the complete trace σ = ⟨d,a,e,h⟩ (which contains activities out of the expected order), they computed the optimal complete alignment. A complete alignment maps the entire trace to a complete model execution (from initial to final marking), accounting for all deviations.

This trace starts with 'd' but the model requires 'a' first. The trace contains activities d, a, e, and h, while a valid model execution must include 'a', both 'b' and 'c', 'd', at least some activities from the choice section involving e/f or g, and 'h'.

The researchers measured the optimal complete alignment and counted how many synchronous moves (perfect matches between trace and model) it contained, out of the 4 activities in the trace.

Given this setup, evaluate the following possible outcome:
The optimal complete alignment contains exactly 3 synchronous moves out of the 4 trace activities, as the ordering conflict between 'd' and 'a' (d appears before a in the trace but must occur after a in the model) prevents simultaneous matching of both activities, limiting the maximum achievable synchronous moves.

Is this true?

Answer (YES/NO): YES